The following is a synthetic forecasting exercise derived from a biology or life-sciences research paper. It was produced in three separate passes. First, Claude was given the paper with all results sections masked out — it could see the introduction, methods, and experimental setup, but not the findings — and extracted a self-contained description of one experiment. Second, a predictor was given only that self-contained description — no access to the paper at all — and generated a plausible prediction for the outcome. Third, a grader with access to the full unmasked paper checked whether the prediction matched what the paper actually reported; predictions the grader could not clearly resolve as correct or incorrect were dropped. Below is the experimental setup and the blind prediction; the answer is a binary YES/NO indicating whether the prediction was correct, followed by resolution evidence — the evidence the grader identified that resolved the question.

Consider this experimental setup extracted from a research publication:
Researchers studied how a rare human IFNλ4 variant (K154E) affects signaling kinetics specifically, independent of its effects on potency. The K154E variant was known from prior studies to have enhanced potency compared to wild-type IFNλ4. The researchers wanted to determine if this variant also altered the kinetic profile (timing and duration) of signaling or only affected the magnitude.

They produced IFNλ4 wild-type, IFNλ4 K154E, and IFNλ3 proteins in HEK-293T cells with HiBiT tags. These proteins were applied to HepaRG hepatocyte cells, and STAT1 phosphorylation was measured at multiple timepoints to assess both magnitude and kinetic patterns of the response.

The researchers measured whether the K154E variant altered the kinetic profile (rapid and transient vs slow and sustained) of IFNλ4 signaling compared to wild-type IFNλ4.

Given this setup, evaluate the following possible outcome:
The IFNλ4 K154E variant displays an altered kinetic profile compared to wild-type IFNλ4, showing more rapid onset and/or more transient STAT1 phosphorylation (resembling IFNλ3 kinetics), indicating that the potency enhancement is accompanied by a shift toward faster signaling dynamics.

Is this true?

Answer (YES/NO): NO